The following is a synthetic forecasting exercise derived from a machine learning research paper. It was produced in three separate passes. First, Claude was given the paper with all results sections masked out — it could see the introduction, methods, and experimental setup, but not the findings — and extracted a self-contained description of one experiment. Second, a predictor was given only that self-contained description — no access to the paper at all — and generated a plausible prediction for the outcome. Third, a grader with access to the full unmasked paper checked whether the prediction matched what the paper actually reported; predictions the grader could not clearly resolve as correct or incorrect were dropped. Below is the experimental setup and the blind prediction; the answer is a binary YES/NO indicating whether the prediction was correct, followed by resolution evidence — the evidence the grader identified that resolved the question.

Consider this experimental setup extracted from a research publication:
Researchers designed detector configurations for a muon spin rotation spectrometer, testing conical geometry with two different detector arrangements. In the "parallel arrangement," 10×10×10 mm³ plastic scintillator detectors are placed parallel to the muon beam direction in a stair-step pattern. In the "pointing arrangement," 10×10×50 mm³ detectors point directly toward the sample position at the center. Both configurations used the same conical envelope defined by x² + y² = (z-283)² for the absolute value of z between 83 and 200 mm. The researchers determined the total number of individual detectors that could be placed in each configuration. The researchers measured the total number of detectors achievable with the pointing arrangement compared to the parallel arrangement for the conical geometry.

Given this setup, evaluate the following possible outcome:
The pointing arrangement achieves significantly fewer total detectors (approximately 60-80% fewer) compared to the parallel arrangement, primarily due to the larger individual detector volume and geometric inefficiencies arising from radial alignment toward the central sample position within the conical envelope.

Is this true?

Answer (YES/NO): NO